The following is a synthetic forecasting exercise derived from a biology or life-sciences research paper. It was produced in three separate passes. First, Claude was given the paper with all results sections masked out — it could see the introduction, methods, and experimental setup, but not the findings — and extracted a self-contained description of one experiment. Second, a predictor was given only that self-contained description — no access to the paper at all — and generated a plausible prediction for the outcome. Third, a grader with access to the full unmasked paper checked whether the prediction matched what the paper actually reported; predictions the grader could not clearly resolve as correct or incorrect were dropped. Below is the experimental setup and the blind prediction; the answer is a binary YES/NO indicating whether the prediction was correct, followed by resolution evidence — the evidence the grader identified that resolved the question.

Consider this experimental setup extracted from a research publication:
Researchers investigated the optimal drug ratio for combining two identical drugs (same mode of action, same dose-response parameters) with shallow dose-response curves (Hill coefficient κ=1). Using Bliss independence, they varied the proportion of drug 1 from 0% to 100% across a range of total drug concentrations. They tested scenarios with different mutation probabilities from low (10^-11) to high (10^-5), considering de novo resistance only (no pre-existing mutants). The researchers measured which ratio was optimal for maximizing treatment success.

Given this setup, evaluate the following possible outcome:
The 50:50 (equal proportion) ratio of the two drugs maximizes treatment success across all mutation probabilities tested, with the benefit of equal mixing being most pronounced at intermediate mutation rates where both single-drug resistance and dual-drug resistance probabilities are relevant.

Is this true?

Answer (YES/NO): NO